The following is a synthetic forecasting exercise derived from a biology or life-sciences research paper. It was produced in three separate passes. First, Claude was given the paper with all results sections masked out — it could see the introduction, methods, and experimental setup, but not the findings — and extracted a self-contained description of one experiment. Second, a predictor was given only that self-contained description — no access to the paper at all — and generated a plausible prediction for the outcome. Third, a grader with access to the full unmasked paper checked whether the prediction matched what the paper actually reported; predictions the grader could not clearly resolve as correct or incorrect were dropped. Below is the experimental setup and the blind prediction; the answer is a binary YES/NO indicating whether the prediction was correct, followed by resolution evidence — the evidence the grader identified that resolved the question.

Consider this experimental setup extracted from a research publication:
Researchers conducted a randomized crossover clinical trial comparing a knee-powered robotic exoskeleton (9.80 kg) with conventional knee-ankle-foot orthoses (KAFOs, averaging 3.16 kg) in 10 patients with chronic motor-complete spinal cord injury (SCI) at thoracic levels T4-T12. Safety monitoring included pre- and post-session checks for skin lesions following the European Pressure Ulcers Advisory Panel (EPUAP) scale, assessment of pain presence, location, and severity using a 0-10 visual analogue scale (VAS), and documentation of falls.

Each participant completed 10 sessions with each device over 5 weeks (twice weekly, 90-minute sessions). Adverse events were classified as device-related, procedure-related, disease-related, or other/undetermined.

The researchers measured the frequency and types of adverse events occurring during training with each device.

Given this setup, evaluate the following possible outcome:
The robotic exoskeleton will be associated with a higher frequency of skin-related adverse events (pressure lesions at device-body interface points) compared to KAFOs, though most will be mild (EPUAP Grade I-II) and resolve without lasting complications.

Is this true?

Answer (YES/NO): NO